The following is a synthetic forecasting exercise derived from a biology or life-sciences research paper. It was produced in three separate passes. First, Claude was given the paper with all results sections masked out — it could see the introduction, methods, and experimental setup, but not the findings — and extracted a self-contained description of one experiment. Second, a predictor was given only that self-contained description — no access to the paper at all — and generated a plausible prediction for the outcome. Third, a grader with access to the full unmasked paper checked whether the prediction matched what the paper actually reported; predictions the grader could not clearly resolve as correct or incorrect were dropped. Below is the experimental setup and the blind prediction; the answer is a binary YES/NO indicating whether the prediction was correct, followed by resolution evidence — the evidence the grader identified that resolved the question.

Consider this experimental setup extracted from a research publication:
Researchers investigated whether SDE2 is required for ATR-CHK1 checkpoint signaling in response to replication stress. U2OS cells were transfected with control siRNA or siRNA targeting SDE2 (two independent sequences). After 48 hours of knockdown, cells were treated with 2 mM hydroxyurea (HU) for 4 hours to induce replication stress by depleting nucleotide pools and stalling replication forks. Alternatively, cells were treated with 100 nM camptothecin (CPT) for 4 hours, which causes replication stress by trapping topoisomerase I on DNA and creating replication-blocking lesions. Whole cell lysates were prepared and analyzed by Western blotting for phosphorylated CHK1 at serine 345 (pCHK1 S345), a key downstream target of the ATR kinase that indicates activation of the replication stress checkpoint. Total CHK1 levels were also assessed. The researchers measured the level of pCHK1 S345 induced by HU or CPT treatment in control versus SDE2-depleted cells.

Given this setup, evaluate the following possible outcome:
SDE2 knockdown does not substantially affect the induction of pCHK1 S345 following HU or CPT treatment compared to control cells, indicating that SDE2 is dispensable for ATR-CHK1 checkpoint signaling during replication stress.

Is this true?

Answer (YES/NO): NO